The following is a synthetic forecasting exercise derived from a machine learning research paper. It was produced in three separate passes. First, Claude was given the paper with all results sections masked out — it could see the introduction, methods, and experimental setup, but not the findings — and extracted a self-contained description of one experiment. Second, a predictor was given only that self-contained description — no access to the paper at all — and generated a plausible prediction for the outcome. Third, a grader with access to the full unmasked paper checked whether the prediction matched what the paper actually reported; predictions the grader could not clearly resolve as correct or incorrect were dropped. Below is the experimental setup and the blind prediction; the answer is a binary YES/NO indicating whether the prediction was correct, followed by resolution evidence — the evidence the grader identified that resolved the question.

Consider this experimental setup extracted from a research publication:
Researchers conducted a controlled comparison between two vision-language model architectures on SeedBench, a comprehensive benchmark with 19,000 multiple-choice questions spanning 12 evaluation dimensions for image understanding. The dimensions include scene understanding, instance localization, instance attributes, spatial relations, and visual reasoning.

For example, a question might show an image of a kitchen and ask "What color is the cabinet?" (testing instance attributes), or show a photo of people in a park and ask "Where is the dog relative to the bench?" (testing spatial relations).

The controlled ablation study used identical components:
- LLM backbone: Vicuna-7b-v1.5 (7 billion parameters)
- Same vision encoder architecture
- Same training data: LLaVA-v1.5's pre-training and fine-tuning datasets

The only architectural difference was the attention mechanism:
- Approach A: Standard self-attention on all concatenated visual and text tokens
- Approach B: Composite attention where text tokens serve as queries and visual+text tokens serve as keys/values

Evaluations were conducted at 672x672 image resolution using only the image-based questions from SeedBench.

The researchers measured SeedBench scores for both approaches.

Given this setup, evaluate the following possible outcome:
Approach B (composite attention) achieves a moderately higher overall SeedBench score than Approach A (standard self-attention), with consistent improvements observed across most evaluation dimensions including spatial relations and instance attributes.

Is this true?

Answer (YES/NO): NO